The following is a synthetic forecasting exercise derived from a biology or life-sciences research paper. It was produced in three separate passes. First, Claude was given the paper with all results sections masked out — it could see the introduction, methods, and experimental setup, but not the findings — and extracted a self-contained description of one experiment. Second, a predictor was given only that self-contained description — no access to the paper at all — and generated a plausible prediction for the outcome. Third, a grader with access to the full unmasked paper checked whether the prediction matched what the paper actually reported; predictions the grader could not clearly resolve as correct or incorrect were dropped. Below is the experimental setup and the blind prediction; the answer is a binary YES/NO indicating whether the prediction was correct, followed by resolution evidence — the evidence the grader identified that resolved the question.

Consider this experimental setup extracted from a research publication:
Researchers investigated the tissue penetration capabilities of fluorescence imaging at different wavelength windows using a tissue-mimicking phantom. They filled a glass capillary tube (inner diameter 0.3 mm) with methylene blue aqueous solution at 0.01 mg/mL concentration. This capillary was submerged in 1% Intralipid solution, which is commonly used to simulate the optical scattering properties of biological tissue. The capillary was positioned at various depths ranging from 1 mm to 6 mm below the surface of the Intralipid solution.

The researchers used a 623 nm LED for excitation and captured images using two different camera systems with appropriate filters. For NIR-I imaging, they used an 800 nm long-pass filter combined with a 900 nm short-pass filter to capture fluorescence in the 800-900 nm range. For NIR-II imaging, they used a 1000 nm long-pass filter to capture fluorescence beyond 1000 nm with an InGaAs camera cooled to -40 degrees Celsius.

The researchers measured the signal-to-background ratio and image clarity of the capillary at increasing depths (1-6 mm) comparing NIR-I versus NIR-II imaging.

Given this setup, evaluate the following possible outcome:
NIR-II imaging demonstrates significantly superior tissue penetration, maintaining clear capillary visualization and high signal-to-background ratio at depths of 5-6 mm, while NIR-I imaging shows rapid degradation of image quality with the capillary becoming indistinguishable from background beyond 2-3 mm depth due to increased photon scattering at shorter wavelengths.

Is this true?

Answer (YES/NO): YES